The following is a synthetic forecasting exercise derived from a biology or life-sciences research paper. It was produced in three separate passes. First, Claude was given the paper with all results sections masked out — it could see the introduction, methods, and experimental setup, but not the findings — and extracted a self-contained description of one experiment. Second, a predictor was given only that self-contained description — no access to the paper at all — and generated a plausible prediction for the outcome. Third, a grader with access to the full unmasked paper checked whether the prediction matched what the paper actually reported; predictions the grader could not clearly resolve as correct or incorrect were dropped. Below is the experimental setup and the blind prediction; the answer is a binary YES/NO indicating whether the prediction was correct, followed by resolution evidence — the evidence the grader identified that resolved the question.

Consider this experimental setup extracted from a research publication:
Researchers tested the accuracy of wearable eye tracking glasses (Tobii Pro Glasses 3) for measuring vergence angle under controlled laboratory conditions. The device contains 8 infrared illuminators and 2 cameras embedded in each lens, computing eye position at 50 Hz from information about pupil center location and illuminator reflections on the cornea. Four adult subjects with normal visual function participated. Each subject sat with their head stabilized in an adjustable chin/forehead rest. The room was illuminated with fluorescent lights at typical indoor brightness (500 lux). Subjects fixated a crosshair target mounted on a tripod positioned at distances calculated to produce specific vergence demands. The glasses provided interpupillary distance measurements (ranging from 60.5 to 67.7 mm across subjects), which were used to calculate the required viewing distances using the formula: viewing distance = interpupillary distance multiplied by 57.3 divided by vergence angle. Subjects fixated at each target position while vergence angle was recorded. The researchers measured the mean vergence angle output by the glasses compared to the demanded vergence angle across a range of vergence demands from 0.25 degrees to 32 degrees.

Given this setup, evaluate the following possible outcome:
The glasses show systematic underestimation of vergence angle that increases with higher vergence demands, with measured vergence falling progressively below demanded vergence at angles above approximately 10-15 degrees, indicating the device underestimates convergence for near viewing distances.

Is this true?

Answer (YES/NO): NO